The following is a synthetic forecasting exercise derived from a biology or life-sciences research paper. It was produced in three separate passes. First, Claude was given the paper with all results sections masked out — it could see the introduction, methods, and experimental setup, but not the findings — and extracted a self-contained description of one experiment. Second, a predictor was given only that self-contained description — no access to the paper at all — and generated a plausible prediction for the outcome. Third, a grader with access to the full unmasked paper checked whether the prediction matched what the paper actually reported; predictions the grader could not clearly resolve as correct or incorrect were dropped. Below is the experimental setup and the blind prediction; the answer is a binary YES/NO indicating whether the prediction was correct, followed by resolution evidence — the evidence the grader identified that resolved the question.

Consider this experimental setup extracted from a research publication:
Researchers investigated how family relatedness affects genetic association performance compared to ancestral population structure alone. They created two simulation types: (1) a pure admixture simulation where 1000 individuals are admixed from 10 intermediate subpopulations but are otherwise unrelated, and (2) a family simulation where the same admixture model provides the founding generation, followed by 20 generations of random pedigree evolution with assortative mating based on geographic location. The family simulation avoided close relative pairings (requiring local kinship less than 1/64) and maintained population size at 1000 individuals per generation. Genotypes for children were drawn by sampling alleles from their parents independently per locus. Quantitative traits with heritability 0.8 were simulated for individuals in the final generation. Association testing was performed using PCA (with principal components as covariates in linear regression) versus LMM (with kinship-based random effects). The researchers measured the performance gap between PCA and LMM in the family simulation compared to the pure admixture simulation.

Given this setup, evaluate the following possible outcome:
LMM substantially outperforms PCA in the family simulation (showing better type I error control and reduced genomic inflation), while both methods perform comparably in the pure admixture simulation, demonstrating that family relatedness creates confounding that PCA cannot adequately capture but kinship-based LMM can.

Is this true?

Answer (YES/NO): YES